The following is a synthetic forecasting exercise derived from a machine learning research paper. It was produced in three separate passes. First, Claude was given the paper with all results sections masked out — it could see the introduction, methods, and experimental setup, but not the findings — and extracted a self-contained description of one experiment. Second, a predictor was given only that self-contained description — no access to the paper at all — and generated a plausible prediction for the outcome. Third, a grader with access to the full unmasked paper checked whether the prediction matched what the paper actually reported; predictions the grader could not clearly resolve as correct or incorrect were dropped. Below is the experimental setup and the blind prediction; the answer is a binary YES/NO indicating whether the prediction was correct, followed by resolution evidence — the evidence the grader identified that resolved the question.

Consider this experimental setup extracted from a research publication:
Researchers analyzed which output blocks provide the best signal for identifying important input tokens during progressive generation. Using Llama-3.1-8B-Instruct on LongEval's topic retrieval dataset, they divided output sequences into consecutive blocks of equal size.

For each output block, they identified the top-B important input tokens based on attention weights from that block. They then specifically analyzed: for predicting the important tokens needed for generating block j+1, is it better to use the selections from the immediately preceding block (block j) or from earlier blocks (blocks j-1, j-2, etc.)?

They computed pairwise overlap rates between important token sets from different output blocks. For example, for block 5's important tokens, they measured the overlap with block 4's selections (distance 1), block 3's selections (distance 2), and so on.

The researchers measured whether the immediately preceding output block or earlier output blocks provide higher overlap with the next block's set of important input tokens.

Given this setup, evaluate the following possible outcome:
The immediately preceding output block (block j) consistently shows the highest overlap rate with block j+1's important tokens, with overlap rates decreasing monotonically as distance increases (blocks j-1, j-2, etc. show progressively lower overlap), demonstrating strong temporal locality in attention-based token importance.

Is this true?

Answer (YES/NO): YES